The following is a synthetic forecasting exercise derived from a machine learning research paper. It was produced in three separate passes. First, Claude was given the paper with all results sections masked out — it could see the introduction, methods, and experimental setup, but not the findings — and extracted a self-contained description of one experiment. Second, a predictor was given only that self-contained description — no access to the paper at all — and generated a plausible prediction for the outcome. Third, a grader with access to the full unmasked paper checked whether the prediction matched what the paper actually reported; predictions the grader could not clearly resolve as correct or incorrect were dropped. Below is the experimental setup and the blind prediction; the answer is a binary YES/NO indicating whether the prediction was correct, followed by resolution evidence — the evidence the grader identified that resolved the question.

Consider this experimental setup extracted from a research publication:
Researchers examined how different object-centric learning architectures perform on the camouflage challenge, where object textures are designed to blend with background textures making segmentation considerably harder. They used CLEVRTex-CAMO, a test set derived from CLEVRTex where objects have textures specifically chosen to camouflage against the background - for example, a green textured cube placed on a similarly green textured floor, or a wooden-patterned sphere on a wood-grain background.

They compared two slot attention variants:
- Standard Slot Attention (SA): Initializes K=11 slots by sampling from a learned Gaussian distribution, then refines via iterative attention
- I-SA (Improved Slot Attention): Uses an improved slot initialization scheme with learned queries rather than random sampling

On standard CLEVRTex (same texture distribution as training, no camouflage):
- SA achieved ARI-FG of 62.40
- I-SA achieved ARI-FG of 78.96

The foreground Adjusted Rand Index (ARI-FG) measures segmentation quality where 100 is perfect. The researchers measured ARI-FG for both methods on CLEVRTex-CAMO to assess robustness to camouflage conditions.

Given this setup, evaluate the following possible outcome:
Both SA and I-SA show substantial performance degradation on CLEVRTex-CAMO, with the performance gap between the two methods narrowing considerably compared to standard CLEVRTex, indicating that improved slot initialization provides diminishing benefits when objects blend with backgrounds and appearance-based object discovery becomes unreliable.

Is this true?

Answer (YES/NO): NO